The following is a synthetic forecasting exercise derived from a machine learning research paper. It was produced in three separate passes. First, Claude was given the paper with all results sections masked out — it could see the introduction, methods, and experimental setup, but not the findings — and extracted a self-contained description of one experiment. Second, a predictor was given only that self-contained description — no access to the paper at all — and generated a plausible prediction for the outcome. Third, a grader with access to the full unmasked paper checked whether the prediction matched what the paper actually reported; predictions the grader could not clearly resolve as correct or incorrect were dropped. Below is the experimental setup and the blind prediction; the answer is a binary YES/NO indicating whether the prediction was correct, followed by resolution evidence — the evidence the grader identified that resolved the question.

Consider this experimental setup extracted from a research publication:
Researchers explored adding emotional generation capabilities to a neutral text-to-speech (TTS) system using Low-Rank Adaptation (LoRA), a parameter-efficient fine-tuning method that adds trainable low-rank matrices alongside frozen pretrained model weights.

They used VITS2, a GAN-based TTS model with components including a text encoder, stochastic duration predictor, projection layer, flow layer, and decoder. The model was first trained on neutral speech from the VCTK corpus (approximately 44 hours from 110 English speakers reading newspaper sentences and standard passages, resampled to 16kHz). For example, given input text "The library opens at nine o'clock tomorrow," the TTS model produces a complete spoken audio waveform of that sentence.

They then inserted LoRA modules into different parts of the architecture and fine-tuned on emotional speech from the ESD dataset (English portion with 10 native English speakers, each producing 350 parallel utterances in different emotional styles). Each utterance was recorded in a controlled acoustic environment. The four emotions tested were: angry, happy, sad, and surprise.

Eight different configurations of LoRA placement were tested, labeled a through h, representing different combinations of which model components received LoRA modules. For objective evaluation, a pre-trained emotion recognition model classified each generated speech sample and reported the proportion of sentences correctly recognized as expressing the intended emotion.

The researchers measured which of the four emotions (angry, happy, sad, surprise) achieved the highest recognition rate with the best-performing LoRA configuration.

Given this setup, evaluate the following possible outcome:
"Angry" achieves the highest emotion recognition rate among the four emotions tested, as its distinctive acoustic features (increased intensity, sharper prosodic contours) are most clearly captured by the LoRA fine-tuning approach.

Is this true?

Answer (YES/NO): YES